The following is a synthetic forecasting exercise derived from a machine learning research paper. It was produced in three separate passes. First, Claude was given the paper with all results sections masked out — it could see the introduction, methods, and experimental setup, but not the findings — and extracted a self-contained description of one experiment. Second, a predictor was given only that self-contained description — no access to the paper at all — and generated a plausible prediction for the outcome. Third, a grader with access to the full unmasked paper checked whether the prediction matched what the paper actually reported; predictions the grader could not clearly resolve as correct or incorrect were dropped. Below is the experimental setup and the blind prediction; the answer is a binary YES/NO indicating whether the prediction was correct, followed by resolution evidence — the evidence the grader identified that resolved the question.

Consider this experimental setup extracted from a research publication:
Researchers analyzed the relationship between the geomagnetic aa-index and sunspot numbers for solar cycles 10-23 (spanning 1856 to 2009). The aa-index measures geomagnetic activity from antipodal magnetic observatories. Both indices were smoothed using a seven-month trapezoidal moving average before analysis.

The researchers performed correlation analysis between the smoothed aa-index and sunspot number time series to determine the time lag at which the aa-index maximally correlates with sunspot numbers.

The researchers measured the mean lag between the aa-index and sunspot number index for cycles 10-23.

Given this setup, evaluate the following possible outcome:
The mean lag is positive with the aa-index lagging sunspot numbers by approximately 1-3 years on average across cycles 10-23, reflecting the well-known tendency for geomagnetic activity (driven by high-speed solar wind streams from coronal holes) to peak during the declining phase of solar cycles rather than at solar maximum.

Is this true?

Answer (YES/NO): NO